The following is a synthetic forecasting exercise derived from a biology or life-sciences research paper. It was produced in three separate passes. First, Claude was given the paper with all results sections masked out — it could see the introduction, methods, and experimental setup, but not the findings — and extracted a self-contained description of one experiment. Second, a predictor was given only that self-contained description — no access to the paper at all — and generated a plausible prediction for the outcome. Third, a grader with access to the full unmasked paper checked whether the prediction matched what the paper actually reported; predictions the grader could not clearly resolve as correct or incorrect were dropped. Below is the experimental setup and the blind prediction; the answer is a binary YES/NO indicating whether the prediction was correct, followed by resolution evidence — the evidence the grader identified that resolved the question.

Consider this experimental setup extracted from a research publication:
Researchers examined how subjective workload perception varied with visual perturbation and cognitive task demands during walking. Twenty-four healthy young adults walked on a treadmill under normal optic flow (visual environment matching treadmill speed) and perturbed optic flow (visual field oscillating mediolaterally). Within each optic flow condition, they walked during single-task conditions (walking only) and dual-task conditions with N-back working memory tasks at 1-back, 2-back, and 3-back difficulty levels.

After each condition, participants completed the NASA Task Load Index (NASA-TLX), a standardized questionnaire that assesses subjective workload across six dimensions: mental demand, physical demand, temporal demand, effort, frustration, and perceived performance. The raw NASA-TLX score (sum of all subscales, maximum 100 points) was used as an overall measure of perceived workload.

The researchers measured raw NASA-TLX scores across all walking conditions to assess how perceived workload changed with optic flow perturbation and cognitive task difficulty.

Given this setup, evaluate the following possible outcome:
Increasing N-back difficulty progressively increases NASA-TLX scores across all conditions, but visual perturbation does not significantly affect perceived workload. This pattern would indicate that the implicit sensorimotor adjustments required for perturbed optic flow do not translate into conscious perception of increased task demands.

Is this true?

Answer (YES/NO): NO